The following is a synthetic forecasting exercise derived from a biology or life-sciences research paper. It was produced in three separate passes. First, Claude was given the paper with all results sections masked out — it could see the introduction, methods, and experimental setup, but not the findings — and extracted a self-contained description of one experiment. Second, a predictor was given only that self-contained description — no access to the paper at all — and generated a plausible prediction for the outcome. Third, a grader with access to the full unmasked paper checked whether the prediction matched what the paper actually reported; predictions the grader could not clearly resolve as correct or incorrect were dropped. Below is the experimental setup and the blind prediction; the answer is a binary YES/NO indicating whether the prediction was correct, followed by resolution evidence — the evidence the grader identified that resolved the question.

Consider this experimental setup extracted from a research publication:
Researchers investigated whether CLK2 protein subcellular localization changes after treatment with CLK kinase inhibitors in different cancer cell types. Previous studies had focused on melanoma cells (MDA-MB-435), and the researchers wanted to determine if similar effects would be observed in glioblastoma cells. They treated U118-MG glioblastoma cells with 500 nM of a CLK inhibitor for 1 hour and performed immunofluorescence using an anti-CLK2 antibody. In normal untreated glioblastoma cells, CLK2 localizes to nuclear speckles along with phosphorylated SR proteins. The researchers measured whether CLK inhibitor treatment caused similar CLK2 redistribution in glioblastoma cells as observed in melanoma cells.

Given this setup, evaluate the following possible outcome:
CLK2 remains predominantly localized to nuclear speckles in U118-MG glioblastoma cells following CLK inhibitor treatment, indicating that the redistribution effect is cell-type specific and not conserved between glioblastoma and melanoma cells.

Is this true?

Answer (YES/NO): NO